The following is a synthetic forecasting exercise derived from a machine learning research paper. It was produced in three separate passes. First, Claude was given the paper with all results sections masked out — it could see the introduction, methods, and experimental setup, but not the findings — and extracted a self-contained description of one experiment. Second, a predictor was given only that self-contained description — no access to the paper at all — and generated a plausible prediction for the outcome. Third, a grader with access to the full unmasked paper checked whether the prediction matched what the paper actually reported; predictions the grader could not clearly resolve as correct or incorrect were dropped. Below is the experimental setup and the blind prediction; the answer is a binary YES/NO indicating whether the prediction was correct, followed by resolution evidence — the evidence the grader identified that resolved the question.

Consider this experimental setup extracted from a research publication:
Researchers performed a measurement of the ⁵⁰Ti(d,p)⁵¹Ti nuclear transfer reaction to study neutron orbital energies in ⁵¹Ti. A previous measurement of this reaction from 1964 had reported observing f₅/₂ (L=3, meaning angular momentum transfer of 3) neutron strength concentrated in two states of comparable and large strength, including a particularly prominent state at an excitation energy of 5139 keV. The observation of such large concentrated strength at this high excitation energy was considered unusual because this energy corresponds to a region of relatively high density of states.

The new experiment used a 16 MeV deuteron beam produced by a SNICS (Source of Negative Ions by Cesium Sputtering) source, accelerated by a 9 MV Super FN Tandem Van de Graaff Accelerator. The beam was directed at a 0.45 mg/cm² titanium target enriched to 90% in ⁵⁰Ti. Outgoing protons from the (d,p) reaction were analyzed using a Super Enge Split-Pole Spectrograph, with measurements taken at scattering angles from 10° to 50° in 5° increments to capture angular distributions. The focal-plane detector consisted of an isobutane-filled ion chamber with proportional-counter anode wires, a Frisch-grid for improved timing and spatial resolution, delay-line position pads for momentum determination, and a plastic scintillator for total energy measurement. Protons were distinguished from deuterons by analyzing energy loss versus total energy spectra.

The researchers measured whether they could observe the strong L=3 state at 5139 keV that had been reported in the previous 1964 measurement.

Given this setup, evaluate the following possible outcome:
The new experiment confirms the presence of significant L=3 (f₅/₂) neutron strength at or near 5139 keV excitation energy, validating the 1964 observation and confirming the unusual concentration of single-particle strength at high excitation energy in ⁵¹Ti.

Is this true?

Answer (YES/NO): NO